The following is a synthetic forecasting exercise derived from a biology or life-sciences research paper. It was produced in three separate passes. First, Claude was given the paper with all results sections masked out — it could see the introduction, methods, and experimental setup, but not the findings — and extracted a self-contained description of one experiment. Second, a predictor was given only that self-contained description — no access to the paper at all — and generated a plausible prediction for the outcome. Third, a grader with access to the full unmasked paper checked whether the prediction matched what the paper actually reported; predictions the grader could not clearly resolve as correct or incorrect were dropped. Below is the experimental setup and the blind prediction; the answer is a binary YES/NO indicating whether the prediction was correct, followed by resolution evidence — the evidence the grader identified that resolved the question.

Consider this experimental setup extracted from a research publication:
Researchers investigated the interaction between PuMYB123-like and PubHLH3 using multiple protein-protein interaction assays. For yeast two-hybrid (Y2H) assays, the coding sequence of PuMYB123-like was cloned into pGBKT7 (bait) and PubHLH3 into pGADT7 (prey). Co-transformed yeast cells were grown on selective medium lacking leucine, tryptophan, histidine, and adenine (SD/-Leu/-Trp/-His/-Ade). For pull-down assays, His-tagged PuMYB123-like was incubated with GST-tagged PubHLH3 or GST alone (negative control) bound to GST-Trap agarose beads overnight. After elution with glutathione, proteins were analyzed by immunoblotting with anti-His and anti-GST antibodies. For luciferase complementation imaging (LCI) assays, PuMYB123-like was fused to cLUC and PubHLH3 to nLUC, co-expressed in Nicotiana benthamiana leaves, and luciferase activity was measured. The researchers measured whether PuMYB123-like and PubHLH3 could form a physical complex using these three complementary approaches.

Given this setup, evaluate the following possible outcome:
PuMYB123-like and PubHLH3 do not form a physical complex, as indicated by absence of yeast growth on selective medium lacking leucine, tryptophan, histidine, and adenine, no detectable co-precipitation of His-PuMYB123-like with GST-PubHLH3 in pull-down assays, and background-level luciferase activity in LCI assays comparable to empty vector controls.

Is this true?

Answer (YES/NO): NO